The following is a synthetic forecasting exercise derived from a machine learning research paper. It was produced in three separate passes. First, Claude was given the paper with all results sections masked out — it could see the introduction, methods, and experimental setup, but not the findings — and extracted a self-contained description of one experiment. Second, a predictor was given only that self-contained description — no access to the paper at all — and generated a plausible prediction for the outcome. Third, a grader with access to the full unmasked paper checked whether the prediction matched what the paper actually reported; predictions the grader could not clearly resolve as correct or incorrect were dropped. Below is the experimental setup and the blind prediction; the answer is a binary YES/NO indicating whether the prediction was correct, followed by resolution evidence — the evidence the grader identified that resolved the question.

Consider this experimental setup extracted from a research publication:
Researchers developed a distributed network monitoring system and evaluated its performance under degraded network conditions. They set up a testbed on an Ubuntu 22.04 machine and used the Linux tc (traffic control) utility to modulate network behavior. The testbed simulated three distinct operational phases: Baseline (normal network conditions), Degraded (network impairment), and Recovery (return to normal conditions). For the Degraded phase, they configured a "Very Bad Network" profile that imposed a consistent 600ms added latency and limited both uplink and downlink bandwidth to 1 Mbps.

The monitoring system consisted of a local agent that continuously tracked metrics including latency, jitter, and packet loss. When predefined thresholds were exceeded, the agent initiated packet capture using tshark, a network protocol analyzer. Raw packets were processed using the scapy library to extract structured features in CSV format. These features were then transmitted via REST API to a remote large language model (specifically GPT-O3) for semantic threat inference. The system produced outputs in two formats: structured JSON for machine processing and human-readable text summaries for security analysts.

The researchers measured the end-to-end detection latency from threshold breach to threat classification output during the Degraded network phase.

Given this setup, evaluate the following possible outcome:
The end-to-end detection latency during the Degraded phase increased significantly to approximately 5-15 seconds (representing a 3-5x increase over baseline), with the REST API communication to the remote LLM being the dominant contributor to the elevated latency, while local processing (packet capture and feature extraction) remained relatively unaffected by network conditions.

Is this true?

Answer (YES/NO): NO